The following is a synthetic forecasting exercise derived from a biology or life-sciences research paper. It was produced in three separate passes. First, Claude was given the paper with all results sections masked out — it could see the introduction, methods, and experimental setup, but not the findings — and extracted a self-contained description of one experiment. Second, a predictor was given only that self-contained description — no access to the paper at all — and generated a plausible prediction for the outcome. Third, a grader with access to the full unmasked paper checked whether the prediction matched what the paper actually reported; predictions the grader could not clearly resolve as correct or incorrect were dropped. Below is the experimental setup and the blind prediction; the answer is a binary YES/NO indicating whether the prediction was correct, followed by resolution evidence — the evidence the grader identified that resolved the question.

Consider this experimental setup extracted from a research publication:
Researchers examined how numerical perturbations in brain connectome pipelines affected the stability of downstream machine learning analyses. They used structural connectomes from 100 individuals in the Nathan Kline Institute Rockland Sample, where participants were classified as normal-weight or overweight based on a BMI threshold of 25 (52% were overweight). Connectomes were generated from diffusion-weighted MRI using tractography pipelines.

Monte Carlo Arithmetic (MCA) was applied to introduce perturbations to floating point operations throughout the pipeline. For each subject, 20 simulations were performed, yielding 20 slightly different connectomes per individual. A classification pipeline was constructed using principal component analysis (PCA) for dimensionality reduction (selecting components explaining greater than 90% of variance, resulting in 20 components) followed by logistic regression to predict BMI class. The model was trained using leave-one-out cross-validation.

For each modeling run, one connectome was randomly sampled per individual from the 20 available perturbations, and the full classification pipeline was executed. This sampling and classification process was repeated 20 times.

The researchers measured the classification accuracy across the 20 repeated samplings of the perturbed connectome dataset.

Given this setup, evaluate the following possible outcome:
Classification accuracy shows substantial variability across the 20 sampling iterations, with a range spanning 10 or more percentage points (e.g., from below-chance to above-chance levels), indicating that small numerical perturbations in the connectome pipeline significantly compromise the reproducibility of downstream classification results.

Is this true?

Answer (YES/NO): YES